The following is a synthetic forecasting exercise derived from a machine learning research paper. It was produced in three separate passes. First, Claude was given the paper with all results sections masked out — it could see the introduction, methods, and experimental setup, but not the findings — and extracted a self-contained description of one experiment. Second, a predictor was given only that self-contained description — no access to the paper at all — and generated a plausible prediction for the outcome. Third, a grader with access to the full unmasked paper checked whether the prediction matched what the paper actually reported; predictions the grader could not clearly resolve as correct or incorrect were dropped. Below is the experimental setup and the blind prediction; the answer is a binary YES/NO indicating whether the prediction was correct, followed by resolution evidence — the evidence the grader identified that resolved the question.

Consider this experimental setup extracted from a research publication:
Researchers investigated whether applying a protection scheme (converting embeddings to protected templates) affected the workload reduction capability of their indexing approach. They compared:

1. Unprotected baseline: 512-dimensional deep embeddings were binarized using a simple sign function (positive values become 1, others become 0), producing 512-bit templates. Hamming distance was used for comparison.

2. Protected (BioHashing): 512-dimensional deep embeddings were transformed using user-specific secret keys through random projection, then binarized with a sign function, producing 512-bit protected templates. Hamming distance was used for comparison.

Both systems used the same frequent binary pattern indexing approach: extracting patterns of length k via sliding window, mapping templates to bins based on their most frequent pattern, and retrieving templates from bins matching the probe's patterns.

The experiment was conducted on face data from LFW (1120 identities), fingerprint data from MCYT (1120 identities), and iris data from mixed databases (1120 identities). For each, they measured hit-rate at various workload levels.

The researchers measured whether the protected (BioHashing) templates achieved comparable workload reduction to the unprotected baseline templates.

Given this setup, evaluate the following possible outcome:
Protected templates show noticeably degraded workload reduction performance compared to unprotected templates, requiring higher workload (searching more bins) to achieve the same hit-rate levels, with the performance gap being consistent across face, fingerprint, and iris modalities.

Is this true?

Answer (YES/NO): NO